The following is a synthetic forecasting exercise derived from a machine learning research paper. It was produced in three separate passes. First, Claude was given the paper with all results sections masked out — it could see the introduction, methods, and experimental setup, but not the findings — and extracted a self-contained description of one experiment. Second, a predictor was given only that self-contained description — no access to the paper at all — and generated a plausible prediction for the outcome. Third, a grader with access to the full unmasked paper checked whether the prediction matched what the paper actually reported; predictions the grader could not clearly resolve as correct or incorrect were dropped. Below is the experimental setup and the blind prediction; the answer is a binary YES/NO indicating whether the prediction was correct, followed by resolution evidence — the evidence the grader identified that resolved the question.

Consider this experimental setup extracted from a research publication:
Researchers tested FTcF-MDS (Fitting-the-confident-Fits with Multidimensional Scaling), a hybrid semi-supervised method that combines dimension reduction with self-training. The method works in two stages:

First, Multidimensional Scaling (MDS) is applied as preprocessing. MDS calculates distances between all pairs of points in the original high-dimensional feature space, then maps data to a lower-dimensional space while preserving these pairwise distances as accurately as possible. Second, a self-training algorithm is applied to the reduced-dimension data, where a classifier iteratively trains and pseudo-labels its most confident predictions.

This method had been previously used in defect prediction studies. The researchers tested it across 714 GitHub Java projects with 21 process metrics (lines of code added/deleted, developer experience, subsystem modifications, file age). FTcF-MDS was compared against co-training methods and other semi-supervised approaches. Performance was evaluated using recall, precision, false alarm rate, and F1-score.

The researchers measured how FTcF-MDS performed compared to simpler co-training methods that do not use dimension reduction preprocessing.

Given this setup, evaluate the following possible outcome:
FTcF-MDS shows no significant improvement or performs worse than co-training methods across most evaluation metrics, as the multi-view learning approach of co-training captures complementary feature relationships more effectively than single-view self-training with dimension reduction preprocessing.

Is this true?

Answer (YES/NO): NO